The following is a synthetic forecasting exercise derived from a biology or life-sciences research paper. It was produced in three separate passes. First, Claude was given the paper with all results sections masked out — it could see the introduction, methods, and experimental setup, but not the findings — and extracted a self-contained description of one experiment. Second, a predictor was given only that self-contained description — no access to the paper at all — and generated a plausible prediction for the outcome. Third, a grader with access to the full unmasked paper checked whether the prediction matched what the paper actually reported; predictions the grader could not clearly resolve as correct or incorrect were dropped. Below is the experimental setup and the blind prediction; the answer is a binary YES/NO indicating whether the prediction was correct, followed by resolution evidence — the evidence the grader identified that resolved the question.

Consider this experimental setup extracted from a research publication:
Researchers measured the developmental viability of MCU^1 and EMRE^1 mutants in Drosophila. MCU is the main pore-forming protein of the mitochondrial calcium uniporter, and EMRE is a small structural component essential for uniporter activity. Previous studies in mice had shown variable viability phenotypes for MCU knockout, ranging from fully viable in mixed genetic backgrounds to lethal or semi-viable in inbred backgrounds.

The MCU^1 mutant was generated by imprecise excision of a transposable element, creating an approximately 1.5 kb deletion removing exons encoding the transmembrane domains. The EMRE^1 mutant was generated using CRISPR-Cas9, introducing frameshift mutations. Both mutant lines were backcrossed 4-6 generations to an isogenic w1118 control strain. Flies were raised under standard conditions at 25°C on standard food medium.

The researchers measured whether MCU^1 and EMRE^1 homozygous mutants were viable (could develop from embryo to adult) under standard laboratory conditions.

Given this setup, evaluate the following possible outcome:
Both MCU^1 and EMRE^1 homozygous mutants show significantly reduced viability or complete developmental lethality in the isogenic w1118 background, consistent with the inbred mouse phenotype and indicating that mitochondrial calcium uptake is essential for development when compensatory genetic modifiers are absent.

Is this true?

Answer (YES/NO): NO